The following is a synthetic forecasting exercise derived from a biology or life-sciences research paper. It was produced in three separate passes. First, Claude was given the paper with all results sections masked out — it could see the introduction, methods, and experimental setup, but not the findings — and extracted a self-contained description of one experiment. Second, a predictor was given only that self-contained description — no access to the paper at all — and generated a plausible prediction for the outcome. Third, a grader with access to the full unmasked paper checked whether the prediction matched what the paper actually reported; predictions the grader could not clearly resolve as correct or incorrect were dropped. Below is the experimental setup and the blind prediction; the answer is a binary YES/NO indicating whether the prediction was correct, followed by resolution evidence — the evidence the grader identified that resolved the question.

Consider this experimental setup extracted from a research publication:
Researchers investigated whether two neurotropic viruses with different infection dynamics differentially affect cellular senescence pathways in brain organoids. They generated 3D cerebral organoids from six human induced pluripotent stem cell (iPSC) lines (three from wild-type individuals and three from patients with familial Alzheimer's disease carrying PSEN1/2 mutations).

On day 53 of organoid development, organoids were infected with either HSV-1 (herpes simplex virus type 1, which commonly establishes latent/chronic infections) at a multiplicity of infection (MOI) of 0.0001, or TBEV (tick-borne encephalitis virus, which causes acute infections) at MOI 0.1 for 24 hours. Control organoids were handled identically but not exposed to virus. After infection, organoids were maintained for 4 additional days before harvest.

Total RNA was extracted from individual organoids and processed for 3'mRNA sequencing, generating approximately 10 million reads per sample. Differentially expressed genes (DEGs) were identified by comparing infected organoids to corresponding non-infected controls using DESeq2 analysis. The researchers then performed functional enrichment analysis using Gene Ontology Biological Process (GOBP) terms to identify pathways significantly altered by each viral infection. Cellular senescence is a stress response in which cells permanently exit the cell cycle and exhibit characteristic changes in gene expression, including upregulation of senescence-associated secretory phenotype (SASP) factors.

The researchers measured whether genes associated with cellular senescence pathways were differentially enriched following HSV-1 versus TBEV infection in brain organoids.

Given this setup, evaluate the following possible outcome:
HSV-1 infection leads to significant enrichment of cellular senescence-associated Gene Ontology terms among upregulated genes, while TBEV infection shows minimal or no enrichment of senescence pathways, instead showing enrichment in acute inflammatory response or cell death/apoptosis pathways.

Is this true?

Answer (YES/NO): NO